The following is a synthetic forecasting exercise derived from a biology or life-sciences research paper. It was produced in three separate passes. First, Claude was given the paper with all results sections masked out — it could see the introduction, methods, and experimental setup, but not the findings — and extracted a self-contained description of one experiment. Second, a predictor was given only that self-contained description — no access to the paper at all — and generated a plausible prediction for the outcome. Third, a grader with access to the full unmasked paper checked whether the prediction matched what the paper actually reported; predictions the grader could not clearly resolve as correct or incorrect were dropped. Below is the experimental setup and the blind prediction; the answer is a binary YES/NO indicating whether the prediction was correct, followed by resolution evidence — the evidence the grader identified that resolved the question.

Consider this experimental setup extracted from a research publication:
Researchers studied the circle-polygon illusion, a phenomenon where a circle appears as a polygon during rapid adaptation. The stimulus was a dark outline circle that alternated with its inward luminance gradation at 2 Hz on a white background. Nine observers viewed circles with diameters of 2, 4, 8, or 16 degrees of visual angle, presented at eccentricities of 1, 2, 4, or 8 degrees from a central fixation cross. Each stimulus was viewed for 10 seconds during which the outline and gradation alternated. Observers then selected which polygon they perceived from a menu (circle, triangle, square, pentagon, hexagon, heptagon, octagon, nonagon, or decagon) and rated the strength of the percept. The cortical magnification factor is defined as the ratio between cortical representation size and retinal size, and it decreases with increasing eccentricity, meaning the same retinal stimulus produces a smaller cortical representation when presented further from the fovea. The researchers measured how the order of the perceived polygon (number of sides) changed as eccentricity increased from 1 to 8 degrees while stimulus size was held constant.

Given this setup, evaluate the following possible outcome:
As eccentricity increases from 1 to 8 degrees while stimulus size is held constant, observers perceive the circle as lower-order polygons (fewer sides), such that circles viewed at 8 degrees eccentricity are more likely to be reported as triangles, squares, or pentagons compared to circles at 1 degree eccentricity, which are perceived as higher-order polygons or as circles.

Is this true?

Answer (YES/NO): YES